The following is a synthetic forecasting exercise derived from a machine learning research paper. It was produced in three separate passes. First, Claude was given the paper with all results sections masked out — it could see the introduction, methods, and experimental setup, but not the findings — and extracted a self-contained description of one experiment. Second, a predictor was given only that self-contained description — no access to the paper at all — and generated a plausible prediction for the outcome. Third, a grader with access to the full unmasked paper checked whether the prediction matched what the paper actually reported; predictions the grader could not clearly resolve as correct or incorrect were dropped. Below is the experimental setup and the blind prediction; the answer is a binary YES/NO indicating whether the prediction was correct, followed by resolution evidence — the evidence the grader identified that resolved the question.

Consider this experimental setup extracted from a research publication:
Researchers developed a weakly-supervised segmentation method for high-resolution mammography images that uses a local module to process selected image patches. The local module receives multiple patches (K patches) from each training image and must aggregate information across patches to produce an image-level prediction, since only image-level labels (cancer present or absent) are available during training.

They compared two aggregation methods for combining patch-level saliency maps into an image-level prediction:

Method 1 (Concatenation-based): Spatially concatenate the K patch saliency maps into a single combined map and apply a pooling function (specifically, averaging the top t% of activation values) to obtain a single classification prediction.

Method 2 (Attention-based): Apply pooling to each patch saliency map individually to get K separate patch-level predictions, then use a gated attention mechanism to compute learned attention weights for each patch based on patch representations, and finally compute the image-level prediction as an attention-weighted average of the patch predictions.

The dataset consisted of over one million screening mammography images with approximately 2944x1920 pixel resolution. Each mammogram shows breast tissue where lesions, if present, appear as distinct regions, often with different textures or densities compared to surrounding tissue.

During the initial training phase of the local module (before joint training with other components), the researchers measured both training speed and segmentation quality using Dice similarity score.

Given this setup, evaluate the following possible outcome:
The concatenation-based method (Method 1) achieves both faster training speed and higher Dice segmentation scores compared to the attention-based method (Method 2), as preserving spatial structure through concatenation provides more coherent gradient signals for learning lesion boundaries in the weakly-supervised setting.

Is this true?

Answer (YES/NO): YES